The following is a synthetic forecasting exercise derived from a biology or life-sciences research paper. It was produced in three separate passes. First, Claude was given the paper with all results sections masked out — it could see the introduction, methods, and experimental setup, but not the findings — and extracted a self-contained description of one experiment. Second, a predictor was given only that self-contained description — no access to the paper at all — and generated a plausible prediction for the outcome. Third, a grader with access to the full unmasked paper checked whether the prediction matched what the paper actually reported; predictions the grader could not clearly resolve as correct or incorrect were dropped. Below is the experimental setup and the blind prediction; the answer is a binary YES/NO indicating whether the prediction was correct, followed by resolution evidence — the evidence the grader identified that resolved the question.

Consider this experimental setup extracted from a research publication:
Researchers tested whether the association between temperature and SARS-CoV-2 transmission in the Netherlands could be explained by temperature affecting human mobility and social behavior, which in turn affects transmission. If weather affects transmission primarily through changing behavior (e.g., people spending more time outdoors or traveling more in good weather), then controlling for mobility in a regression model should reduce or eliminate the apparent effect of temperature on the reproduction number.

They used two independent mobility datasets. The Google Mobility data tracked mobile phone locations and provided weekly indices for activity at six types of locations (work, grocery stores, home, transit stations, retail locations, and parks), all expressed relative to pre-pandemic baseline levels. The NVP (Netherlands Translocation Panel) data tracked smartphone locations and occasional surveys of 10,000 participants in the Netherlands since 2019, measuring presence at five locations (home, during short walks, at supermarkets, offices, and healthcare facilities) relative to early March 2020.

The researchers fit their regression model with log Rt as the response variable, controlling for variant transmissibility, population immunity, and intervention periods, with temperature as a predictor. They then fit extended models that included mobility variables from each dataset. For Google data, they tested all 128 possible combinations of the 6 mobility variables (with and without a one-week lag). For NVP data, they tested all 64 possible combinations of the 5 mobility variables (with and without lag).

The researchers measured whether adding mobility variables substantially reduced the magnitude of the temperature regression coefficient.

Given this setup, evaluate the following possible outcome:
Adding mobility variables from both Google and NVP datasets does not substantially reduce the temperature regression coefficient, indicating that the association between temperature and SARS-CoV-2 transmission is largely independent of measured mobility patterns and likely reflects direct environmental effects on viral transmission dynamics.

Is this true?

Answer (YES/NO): YES